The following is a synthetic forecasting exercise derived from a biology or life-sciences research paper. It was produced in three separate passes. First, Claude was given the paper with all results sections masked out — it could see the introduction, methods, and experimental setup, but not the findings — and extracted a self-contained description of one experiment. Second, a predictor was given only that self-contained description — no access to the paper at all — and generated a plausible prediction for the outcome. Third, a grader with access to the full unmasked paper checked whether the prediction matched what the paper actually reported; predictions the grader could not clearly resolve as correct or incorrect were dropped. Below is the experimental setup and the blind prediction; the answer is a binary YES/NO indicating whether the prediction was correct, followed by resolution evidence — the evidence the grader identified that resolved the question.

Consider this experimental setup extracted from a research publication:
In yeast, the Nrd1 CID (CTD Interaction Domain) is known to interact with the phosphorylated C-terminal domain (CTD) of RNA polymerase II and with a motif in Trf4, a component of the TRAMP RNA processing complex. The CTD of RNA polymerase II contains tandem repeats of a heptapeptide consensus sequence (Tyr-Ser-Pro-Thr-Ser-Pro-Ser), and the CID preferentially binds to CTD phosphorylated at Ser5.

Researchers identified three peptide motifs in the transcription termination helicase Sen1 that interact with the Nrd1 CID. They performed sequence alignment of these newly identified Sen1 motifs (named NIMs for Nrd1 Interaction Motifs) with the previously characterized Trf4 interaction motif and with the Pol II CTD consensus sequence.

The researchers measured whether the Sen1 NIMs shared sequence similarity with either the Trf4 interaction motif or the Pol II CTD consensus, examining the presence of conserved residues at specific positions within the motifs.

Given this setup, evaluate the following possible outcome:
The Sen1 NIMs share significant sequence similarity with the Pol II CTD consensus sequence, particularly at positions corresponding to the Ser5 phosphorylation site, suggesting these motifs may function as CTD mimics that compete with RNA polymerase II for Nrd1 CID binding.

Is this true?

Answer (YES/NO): NO